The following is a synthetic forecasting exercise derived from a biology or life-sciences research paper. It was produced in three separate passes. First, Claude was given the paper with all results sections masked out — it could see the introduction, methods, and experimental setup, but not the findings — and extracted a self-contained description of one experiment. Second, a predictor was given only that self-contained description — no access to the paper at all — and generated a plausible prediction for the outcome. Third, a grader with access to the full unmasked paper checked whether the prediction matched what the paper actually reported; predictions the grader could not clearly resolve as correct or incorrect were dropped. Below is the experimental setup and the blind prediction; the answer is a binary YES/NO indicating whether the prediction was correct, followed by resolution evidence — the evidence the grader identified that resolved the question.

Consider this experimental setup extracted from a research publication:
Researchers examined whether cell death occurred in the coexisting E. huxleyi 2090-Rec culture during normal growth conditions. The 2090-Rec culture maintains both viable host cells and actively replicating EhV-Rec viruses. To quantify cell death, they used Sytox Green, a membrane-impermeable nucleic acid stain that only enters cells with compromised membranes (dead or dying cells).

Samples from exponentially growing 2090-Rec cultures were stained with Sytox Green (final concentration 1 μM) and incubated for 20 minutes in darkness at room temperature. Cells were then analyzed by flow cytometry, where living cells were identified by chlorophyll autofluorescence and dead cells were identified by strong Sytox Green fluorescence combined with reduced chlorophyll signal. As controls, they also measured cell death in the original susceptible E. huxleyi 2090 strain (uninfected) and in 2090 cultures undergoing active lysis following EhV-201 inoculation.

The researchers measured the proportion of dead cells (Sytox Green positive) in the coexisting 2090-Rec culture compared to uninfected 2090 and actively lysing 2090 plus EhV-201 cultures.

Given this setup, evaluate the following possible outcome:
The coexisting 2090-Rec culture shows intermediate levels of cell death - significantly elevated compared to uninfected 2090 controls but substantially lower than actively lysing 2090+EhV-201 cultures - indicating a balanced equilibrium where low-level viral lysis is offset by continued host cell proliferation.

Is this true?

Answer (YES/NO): YES